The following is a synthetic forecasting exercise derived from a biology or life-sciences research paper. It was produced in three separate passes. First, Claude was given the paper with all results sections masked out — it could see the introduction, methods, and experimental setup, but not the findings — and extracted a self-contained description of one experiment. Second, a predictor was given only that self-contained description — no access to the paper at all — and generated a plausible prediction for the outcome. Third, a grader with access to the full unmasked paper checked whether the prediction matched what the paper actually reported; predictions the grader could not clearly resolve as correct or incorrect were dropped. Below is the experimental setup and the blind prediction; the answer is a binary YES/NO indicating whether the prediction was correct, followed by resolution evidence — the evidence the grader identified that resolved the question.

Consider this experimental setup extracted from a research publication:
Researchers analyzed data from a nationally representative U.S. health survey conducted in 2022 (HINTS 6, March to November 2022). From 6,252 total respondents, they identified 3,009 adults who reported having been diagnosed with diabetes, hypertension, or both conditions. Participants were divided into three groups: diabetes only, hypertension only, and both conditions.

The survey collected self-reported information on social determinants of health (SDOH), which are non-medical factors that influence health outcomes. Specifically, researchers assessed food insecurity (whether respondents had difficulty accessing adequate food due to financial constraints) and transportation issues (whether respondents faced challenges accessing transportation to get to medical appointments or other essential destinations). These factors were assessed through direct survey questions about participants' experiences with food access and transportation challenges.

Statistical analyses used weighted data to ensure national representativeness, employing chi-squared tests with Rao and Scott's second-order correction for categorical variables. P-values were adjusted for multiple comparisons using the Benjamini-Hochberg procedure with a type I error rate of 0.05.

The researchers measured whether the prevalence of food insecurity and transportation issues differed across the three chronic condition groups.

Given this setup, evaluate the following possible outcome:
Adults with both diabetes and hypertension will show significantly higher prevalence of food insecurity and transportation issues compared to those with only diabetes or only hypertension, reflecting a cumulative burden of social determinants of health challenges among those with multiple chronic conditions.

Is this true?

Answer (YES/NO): NO